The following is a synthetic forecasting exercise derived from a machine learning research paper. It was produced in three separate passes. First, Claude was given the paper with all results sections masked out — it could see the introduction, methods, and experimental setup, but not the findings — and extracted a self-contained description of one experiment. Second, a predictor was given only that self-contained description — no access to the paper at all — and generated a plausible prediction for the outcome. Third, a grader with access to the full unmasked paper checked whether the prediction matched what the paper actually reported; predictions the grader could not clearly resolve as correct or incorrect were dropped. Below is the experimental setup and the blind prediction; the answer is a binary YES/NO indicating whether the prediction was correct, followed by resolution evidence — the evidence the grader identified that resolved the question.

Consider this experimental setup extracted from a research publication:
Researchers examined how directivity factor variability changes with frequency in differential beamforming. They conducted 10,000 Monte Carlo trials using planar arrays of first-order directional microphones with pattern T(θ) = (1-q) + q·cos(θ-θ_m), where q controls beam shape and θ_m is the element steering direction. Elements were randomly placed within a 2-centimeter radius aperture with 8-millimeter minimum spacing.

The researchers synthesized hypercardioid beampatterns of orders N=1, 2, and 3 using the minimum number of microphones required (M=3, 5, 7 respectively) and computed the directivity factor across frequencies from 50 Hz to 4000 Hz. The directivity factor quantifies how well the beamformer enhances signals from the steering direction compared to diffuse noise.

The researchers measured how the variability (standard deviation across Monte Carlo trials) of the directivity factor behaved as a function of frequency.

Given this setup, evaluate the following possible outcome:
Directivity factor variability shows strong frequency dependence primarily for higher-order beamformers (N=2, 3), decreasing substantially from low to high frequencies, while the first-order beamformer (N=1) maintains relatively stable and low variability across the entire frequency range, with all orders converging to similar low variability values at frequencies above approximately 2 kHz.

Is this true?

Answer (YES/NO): NO